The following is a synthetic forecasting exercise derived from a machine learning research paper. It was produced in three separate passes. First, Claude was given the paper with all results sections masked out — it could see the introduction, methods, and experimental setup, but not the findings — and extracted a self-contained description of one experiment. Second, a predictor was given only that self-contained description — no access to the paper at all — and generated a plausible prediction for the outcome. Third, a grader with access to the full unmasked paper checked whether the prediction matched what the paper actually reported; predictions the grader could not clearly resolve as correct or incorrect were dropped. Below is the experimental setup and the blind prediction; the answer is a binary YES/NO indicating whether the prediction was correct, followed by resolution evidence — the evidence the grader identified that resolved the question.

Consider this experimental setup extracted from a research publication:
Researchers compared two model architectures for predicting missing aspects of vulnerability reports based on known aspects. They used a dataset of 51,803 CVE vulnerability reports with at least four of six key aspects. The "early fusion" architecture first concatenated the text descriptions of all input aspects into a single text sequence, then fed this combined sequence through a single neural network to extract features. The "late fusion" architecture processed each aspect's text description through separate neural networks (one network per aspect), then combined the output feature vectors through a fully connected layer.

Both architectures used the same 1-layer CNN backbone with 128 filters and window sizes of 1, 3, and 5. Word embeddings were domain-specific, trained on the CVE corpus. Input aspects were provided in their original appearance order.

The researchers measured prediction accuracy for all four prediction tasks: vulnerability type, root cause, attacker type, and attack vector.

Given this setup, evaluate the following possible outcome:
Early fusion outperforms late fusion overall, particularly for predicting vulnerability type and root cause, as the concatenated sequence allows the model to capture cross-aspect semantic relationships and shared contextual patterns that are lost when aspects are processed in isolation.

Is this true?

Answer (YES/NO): NO